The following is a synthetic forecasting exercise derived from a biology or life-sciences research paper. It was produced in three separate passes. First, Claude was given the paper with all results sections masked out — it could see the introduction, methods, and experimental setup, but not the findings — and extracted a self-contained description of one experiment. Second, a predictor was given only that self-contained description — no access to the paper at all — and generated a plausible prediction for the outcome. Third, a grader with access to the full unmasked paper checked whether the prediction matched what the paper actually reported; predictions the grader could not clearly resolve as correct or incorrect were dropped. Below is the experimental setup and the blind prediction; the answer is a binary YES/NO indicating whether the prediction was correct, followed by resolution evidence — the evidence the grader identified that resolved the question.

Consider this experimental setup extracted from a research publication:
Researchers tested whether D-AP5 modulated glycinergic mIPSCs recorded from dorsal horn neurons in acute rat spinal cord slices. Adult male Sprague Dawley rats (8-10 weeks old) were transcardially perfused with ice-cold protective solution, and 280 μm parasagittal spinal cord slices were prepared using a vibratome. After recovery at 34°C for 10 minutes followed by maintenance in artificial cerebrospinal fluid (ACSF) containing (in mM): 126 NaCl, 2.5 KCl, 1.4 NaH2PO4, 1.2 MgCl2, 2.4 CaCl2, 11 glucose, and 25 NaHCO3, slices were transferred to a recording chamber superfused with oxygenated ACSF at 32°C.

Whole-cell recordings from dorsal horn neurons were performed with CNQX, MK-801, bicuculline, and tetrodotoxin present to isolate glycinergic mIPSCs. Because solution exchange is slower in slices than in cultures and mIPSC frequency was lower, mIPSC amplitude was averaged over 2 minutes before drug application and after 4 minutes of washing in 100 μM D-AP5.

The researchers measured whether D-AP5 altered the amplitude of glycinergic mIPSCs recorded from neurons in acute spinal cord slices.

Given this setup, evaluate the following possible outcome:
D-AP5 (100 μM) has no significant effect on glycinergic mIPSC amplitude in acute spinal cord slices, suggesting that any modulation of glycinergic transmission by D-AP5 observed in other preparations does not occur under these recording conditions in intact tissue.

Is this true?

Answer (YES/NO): YES